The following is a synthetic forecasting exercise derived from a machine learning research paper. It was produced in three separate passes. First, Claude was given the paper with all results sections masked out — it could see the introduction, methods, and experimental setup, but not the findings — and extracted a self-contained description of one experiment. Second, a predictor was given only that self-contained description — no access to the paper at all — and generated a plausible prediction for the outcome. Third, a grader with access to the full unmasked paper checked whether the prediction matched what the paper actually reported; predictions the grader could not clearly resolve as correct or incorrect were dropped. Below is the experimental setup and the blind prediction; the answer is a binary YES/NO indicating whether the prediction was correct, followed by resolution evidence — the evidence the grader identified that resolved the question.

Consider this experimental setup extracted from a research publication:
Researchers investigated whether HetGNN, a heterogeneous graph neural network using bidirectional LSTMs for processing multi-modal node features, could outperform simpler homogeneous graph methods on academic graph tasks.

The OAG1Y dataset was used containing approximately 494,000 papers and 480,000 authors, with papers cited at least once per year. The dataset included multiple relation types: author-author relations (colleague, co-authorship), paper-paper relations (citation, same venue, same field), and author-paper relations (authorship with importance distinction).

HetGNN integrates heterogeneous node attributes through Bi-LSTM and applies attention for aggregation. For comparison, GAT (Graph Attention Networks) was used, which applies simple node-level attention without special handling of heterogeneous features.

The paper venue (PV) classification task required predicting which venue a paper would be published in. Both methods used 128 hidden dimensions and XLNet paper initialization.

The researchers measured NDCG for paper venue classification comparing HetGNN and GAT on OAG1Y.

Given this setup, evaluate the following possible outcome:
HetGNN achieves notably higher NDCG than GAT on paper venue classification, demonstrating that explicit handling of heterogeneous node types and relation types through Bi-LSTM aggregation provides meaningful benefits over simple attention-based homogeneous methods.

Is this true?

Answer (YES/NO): NO